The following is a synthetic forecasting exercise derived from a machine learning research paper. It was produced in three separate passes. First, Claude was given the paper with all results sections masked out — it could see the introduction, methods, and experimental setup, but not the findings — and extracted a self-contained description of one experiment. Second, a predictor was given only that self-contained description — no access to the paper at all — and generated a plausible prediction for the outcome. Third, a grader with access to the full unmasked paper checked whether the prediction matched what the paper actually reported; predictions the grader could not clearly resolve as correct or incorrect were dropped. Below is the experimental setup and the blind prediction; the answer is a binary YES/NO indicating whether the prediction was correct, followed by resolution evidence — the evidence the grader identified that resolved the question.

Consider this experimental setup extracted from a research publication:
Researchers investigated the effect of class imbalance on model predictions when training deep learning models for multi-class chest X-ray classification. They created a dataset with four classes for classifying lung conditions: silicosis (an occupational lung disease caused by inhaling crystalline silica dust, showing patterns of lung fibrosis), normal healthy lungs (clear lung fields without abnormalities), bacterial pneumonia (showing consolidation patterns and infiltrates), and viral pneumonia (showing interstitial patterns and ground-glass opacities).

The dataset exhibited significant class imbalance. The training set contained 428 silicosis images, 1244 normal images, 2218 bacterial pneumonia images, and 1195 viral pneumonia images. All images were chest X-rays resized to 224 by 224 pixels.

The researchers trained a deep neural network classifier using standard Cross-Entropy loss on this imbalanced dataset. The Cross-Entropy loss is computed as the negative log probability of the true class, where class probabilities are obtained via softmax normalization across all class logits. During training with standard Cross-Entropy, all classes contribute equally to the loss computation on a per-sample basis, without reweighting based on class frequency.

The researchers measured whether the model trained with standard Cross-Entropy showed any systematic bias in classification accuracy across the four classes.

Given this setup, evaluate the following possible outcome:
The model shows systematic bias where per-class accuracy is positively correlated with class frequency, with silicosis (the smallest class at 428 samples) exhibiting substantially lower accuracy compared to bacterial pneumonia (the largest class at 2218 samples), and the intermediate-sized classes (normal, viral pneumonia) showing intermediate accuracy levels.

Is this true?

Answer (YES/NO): NO